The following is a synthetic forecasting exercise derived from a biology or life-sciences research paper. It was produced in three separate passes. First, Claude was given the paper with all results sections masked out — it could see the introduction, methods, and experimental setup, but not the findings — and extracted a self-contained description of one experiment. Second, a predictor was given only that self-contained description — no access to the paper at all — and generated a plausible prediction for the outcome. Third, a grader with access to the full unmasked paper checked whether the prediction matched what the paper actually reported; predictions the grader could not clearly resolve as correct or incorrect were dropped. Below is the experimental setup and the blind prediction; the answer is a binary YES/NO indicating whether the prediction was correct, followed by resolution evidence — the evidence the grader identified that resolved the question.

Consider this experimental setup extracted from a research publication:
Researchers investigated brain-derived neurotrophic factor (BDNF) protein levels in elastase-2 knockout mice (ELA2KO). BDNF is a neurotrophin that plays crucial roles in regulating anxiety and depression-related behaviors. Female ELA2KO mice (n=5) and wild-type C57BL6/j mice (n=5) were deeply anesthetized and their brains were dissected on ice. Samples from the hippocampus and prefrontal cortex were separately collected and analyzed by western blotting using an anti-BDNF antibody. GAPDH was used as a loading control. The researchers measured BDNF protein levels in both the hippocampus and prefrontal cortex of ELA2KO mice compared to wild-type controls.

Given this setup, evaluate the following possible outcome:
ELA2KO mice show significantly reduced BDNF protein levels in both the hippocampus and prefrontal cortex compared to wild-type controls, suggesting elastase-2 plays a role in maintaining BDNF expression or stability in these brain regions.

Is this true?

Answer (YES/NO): NO